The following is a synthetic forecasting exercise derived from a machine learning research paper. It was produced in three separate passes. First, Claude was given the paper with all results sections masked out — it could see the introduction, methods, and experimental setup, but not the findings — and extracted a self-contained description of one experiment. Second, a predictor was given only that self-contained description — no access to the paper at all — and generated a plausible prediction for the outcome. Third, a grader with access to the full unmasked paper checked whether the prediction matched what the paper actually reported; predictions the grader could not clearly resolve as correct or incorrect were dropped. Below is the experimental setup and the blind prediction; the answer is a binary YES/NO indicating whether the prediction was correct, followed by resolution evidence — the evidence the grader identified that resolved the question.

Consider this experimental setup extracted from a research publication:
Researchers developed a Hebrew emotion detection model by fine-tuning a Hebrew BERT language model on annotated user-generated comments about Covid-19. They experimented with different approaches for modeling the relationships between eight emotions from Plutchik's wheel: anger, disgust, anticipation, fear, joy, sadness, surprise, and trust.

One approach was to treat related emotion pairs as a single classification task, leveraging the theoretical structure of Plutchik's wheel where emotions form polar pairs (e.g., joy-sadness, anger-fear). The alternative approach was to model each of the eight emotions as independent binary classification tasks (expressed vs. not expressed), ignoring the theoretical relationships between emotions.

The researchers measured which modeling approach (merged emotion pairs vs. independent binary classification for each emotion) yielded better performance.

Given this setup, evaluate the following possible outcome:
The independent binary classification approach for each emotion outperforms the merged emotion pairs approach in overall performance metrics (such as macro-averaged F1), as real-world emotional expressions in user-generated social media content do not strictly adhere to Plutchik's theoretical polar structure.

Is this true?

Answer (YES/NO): YES